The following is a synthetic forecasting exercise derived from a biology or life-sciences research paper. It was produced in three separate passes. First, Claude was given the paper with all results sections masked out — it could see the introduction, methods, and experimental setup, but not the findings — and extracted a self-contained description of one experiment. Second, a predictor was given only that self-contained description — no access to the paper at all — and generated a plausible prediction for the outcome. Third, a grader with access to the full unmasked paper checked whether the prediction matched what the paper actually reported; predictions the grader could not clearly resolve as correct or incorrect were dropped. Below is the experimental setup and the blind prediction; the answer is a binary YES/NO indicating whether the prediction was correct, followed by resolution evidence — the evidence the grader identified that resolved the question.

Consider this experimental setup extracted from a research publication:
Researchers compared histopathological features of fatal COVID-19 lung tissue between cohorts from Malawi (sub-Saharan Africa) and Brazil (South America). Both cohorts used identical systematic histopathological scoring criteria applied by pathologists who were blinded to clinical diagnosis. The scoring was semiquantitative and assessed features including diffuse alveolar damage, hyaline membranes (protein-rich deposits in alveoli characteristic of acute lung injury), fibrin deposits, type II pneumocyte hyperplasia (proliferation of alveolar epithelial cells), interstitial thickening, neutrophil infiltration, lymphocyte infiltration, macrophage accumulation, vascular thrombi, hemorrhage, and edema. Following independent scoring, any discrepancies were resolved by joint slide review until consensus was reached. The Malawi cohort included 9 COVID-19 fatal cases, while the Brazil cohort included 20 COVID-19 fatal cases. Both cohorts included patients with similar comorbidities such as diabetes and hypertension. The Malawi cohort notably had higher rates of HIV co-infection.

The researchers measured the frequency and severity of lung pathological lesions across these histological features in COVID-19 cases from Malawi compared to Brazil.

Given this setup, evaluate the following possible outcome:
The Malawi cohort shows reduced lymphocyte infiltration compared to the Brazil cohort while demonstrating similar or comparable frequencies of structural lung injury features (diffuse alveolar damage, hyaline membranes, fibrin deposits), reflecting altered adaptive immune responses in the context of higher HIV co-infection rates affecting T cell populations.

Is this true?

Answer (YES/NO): NO